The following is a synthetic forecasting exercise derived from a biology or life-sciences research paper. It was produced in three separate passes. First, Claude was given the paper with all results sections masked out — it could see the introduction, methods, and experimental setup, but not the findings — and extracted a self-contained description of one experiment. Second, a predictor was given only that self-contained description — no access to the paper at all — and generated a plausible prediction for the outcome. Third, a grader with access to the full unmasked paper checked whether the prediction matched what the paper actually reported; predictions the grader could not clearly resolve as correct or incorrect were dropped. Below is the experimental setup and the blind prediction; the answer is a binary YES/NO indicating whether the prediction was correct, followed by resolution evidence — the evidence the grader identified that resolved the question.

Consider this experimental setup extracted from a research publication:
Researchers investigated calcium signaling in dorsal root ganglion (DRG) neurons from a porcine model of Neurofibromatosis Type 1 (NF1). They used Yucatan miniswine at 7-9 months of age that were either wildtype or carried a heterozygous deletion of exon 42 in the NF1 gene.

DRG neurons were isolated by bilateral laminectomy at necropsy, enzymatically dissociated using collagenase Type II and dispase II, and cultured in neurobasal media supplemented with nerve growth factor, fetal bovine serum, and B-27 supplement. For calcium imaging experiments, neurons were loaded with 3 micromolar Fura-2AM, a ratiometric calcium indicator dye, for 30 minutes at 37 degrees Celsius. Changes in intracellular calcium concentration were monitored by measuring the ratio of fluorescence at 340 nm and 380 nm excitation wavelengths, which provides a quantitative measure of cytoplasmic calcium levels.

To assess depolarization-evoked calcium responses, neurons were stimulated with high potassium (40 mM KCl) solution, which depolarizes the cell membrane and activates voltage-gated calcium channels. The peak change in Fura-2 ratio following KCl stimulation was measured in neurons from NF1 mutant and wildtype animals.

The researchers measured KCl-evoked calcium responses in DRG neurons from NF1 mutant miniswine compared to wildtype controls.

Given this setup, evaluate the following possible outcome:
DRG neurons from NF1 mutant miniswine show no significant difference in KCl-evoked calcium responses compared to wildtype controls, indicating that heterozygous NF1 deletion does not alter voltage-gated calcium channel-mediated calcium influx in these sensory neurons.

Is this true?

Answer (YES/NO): NO